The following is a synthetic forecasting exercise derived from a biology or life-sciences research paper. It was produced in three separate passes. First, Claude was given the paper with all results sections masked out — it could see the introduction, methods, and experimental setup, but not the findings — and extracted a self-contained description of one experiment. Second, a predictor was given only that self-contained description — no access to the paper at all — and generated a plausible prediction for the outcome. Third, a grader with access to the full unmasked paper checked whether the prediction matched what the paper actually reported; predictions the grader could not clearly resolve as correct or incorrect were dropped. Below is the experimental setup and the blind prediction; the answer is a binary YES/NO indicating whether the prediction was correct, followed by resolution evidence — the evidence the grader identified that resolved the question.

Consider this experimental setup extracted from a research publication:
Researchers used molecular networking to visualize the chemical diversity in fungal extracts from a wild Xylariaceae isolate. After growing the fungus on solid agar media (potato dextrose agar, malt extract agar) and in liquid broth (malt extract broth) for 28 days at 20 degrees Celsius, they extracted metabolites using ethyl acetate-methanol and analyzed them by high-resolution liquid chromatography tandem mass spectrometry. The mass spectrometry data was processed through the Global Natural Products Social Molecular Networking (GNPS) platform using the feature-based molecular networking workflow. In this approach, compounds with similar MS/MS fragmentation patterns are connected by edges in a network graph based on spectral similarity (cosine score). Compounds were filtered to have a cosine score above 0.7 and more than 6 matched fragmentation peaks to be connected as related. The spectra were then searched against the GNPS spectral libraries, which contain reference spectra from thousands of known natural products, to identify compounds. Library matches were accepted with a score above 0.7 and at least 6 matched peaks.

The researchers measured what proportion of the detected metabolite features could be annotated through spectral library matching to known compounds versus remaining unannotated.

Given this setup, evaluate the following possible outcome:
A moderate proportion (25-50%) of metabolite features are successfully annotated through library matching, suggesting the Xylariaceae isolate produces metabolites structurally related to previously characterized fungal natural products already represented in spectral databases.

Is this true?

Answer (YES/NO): NO